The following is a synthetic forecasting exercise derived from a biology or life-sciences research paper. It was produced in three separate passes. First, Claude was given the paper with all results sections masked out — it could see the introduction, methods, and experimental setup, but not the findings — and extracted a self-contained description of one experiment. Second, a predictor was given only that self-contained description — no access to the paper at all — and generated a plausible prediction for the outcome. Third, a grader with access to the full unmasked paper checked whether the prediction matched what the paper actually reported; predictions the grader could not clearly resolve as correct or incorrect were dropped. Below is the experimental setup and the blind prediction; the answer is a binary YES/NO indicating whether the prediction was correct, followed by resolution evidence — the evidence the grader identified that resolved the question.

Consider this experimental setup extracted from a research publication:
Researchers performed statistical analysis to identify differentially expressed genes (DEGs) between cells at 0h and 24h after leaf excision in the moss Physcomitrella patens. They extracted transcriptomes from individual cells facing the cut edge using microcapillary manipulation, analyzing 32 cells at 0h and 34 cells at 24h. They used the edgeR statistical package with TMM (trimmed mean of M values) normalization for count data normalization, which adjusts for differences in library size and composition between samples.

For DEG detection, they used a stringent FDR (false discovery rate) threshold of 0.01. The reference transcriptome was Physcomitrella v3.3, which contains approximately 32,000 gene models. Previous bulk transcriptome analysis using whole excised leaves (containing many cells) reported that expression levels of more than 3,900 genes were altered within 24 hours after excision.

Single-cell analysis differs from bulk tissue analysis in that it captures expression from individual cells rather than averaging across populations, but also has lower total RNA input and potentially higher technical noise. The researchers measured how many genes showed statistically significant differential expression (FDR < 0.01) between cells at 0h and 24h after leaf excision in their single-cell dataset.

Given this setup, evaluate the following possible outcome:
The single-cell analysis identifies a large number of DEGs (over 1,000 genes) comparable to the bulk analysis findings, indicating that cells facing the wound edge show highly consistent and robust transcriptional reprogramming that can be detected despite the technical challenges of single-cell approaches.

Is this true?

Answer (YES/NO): YES